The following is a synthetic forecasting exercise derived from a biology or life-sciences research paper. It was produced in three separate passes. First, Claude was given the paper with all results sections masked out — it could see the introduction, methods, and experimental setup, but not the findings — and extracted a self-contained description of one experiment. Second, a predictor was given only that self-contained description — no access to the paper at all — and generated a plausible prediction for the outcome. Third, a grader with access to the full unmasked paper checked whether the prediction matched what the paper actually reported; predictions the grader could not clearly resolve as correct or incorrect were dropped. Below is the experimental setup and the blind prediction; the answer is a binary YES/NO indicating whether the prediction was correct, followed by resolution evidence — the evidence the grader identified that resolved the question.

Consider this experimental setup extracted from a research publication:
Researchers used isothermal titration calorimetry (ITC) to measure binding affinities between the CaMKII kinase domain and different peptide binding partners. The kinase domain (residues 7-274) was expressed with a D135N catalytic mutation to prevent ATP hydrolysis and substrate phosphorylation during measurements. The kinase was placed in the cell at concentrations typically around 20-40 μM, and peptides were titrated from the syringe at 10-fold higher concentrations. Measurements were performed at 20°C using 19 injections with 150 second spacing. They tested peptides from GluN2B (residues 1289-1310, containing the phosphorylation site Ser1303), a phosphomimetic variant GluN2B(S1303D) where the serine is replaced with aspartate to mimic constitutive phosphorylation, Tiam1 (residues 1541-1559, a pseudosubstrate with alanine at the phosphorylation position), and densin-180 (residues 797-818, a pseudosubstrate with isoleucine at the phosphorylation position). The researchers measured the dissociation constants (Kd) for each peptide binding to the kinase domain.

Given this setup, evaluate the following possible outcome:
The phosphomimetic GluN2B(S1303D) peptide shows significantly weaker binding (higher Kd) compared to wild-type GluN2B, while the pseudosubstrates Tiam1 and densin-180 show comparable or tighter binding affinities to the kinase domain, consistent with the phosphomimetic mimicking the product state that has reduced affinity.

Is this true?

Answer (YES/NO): NO